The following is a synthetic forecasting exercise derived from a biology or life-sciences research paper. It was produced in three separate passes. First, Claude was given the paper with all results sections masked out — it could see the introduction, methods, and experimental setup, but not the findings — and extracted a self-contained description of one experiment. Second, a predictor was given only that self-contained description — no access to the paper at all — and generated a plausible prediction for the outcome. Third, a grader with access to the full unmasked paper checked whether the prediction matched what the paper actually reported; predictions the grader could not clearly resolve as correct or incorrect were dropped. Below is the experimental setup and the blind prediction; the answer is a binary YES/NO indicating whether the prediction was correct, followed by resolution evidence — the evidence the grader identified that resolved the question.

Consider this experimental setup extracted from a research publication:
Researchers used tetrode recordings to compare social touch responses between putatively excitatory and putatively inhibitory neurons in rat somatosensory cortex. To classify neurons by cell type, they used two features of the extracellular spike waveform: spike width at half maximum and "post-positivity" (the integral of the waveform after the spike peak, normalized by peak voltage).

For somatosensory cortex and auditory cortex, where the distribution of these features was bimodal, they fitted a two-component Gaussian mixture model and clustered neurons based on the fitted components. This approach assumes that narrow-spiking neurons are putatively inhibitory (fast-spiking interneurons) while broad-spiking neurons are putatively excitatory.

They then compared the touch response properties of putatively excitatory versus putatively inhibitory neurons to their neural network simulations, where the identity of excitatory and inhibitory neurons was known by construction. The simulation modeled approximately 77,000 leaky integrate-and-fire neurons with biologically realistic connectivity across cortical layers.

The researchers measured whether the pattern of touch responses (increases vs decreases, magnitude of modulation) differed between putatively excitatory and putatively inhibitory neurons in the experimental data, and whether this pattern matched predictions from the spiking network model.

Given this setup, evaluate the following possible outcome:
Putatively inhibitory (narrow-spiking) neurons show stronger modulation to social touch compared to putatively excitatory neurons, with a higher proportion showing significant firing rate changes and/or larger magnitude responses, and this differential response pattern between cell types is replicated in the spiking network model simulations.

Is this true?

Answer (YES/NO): NO